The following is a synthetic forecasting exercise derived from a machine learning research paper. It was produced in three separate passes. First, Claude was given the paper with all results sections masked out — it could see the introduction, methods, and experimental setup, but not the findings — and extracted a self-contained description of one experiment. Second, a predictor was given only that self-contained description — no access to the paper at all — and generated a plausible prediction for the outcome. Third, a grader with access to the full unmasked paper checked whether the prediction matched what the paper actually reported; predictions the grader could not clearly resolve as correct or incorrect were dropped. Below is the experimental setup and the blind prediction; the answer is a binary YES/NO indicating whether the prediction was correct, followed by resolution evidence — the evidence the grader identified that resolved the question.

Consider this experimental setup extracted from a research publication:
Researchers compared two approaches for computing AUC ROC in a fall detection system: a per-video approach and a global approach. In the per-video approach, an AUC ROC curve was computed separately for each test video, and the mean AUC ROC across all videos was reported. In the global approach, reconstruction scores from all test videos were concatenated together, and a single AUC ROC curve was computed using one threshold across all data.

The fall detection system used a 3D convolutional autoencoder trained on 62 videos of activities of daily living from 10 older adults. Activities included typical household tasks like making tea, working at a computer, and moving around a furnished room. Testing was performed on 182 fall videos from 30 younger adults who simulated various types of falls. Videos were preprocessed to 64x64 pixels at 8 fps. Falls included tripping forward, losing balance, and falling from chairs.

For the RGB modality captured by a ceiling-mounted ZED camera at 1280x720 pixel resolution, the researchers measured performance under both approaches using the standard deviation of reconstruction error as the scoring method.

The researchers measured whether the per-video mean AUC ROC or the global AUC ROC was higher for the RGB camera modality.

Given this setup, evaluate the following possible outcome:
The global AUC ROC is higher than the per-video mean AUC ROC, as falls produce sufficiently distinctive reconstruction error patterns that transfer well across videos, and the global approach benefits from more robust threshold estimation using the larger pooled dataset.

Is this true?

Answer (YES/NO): NO